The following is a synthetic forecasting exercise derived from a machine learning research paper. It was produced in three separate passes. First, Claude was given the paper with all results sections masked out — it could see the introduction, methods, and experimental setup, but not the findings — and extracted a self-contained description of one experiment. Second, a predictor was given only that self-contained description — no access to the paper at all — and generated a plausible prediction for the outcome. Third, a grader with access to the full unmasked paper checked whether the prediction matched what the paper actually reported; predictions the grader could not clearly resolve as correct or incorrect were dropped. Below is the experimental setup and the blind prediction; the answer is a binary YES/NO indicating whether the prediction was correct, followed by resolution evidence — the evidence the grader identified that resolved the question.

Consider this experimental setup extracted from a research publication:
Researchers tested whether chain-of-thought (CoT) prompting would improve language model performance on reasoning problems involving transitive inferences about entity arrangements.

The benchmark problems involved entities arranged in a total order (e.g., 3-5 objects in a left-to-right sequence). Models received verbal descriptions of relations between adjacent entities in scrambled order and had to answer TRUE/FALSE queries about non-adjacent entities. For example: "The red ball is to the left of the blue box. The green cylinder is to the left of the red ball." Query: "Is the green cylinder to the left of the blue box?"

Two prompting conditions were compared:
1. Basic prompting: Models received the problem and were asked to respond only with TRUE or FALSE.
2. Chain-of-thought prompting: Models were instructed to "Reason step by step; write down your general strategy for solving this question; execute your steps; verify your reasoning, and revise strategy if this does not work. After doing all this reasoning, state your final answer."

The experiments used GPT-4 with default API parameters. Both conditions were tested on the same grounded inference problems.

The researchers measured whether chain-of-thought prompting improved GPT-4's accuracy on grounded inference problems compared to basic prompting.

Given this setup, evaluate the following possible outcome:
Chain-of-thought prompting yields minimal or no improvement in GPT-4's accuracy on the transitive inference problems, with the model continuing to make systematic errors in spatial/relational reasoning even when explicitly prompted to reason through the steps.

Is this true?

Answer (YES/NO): YES